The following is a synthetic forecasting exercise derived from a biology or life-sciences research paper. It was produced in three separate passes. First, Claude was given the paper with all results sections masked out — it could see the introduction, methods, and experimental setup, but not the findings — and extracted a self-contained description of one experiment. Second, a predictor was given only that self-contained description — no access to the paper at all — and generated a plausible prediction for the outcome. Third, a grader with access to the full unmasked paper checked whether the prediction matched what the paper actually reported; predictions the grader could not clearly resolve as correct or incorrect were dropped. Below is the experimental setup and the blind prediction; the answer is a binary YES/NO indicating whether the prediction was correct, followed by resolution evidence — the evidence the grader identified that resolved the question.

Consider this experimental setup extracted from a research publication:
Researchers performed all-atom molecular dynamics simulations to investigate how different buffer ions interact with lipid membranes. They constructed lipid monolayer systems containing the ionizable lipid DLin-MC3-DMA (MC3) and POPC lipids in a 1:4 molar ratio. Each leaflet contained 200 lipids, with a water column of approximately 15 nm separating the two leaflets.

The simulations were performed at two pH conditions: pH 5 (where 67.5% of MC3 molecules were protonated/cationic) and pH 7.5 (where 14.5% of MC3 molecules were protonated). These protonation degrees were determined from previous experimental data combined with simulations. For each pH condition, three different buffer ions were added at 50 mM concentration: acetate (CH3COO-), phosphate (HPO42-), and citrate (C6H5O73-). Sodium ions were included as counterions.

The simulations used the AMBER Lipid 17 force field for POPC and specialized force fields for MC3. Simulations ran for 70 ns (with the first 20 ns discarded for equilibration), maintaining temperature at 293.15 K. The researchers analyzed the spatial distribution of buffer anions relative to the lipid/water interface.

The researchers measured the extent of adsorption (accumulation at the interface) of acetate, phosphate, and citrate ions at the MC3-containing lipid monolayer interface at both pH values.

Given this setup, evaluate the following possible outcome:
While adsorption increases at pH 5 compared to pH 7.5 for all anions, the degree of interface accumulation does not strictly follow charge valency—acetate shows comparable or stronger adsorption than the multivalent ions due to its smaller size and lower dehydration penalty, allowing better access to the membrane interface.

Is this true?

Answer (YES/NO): NO